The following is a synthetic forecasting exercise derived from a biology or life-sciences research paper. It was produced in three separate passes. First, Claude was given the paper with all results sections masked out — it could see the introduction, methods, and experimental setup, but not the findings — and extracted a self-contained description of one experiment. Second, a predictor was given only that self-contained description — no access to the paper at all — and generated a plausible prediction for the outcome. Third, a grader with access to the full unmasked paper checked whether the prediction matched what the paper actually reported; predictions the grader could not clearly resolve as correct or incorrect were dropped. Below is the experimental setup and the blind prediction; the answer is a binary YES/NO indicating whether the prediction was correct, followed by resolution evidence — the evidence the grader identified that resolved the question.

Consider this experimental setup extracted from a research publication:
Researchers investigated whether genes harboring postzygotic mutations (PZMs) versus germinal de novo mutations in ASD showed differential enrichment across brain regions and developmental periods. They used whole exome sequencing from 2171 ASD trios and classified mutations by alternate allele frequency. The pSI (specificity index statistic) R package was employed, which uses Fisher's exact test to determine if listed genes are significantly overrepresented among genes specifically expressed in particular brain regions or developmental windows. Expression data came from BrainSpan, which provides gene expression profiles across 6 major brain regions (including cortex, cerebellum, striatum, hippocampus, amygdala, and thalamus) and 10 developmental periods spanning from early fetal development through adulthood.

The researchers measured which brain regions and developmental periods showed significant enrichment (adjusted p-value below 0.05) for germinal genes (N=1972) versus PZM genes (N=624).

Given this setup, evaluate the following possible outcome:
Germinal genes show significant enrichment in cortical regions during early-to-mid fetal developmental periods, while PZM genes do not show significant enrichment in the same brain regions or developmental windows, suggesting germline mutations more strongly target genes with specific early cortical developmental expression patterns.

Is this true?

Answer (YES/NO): NO